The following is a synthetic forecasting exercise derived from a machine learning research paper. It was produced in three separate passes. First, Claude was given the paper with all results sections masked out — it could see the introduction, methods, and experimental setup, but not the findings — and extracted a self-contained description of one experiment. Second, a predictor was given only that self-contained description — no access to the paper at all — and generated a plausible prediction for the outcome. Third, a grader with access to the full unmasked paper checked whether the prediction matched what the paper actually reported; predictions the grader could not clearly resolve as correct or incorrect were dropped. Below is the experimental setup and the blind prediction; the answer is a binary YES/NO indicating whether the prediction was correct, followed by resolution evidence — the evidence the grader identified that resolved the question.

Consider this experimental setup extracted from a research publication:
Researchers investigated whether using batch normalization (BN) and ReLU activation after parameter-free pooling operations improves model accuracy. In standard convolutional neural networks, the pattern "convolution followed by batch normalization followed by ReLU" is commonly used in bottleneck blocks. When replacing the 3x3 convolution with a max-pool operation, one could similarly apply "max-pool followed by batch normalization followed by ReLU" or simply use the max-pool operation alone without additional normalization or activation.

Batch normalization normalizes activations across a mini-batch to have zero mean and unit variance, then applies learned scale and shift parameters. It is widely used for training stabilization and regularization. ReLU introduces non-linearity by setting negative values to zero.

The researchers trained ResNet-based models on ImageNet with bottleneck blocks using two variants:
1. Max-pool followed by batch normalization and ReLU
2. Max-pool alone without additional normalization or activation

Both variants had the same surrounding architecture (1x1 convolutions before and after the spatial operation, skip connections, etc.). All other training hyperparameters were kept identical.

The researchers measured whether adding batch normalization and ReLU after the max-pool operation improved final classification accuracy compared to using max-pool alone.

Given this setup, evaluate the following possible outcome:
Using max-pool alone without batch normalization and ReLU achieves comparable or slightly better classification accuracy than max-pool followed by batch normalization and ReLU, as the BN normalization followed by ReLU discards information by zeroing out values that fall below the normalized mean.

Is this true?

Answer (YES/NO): YES